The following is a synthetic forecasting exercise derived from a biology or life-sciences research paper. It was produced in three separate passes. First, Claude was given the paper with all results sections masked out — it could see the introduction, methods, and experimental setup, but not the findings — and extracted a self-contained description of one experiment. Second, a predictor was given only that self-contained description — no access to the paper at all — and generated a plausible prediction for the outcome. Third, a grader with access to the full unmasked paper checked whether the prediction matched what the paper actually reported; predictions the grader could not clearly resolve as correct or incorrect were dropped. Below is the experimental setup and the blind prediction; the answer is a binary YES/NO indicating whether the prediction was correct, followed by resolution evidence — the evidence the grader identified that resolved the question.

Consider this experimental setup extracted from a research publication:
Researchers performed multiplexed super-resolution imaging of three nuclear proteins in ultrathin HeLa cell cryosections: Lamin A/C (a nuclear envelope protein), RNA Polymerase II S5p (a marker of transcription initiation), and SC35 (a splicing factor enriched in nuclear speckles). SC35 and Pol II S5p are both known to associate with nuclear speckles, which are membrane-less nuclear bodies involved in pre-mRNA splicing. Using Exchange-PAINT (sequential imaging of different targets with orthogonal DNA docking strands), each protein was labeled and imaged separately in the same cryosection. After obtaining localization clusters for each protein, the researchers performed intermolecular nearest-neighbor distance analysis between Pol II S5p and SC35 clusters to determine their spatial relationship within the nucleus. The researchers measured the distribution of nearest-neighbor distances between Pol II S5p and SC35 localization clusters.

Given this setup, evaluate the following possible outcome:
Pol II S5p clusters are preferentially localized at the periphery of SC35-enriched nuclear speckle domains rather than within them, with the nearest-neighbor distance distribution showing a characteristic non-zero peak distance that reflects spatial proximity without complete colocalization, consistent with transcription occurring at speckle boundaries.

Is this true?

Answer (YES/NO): YES